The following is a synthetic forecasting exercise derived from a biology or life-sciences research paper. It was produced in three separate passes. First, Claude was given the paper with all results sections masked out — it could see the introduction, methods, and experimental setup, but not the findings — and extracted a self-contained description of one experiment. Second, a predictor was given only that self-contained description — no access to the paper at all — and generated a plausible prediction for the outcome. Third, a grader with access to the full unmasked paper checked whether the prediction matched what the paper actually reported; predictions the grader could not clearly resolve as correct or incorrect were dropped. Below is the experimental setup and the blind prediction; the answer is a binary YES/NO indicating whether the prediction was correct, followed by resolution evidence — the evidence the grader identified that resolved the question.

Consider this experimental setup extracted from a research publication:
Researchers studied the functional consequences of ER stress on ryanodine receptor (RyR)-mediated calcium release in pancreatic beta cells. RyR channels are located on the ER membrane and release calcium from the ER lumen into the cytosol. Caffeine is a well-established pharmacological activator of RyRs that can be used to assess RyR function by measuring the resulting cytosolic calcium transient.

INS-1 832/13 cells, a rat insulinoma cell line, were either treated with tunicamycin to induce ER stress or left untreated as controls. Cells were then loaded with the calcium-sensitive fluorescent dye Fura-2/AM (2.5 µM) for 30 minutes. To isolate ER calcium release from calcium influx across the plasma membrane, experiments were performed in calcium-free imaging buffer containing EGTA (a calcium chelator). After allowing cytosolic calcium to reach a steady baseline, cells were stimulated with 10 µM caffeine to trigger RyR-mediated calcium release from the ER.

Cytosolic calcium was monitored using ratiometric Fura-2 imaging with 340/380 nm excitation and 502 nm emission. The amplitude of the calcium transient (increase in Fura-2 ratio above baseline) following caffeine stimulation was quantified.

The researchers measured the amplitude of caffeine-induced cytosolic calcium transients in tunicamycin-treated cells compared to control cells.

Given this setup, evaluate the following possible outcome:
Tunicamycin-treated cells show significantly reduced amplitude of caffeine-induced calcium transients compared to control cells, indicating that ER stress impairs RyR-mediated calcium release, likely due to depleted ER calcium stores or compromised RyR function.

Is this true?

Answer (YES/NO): NO